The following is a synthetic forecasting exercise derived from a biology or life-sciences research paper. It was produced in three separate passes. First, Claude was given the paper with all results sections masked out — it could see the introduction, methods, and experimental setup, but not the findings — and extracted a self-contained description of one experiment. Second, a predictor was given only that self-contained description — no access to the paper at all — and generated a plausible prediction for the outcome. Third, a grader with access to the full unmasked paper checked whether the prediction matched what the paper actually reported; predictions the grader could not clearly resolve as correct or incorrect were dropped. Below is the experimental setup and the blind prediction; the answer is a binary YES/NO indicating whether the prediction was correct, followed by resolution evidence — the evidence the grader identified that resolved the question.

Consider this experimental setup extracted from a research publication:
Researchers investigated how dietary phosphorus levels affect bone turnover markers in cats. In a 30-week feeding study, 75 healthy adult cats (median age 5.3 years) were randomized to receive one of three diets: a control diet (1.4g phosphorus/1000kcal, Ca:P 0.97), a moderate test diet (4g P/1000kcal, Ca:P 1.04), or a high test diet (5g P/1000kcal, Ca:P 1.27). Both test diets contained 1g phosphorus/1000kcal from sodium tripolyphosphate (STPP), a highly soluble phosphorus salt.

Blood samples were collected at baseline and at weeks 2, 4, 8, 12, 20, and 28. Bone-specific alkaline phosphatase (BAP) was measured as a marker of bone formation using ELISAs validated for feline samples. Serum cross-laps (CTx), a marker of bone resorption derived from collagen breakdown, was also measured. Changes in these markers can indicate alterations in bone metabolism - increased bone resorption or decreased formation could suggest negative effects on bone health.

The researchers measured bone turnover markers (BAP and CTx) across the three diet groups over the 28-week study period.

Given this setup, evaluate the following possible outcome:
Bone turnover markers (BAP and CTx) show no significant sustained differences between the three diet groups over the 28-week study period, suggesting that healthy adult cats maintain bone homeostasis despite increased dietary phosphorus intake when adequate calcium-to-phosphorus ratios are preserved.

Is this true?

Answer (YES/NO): NO